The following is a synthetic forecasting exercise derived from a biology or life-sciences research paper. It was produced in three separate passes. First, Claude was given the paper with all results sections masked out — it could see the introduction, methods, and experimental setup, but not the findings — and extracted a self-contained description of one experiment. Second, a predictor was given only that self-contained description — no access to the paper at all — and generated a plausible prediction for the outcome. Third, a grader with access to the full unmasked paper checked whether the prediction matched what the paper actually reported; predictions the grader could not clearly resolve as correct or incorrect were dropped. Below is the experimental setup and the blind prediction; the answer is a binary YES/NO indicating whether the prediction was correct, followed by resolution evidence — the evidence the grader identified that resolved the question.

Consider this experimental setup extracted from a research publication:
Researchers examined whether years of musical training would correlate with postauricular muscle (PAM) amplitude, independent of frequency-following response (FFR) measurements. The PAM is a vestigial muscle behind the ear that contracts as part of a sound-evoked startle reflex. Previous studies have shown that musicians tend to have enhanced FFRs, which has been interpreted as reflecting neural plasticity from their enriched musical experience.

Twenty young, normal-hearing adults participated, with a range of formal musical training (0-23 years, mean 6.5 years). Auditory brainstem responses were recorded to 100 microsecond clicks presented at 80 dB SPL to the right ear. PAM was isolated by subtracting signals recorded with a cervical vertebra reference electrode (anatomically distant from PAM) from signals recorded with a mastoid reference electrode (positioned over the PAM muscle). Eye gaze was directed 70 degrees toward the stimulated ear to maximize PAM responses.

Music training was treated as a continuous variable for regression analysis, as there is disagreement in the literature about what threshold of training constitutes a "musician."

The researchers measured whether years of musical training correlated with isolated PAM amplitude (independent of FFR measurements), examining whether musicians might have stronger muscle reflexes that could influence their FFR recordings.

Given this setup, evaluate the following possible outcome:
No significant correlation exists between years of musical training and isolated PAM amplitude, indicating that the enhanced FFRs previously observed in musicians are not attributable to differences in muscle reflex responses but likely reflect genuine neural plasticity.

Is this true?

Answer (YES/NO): NO